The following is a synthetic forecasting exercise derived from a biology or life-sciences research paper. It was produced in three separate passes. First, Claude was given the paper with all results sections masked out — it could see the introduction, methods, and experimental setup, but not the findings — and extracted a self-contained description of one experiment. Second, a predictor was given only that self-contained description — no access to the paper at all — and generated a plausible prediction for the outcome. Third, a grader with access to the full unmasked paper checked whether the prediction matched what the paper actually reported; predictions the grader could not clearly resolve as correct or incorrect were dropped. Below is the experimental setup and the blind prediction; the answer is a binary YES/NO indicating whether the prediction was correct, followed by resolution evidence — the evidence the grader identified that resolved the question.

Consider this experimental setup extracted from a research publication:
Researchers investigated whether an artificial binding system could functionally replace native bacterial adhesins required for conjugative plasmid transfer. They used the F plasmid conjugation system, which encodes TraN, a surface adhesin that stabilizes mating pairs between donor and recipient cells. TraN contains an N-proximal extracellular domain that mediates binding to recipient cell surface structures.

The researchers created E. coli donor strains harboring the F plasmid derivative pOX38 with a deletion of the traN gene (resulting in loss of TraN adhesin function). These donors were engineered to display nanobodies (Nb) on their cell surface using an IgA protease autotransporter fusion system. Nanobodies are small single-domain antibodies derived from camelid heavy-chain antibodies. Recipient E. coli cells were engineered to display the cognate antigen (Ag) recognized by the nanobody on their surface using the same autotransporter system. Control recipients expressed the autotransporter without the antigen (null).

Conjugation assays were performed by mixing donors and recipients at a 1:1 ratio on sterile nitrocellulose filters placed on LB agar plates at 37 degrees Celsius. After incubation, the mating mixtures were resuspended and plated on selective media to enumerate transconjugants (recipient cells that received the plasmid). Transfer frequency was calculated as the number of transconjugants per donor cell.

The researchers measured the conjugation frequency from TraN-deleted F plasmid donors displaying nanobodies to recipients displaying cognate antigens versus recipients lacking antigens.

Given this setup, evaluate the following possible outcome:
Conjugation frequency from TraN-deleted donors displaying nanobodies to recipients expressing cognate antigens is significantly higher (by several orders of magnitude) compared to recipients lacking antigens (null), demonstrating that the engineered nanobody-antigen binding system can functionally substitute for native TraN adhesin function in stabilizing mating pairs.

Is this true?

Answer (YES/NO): YES